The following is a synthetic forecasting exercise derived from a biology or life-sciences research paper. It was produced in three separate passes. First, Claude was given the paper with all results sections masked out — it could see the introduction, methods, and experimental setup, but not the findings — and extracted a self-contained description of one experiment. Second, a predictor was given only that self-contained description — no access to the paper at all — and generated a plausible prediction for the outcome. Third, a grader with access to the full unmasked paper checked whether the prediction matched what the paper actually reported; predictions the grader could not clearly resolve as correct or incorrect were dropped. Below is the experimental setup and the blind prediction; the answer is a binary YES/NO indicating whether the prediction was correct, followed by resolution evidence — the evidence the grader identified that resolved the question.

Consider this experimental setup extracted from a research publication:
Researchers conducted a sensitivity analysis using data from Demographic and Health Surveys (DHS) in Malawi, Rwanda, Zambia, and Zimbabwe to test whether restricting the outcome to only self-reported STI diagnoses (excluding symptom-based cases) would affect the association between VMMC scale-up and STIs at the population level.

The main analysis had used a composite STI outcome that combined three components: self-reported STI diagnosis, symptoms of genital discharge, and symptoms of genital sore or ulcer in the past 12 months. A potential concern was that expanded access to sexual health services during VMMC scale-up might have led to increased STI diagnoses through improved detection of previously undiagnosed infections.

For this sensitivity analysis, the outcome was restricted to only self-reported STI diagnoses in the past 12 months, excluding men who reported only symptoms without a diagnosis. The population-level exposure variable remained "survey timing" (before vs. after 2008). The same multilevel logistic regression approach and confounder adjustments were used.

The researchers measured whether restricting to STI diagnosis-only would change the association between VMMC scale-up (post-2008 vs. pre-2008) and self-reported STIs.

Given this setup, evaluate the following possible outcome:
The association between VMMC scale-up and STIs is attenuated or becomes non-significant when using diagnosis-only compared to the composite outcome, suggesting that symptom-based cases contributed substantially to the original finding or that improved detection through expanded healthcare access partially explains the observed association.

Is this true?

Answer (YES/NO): NO